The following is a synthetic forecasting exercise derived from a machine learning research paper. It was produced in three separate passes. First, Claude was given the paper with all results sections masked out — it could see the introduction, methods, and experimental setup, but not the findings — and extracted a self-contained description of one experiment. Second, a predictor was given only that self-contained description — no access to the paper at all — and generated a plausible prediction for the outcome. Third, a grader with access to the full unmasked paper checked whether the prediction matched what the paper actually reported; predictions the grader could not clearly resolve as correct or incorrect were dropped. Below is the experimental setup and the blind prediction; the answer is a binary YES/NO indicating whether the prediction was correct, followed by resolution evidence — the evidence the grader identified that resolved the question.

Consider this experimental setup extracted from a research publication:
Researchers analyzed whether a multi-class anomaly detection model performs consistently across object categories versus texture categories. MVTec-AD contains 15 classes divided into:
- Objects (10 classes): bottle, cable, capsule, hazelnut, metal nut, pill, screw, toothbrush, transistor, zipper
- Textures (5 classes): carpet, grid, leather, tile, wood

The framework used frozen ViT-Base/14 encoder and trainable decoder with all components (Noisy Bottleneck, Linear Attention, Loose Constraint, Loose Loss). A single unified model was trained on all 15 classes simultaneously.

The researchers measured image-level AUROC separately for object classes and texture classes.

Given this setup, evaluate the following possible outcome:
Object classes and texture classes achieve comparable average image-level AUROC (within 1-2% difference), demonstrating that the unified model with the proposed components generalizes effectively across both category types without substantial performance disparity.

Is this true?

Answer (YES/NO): YES